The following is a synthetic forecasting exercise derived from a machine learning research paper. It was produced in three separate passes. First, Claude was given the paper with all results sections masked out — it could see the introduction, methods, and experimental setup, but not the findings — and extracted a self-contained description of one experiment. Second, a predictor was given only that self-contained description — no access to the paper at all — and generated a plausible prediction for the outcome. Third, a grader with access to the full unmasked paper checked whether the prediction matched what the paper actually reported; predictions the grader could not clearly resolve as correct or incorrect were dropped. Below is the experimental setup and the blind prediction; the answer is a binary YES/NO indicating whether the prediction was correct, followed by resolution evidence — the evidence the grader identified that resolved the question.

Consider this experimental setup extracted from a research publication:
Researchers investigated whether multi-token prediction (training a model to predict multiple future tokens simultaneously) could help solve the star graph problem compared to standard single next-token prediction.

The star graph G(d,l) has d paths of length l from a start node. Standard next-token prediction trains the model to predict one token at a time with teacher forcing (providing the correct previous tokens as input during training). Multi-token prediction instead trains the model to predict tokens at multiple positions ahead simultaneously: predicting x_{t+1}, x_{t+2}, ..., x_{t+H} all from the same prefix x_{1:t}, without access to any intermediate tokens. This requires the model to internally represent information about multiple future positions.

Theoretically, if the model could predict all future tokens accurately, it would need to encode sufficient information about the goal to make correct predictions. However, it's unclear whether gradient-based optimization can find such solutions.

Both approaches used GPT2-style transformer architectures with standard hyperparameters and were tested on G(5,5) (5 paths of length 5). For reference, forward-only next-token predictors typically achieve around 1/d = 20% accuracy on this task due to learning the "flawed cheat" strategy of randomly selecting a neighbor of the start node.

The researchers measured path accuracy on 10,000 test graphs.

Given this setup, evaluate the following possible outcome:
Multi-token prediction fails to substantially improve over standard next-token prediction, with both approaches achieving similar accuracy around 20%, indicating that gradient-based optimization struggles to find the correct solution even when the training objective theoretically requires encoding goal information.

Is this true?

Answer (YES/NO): YES